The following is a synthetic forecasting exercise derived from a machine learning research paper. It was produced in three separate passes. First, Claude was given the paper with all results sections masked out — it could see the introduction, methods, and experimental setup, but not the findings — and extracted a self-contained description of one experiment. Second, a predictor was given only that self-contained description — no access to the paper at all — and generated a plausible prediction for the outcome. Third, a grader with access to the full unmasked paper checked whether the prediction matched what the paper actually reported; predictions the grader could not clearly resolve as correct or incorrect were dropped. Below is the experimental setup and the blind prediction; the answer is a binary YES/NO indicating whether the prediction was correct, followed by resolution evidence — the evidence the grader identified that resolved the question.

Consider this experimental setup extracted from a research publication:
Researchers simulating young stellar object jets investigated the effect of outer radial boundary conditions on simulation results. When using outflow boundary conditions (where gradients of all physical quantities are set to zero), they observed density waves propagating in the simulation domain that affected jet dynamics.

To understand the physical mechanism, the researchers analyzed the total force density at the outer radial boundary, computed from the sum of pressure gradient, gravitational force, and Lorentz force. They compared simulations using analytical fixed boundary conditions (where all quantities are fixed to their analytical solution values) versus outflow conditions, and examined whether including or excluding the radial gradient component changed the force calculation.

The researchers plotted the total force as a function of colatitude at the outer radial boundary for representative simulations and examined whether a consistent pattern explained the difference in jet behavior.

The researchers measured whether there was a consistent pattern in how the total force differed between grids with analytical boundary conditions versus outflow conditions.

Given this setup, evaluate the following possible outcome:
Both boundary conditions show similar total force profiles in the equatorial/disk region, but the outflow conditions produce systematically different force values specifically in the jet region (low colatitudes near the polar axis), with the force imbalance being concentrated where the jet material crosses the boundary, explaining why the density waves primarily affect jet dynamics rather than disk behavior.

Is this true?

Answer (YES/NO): NO